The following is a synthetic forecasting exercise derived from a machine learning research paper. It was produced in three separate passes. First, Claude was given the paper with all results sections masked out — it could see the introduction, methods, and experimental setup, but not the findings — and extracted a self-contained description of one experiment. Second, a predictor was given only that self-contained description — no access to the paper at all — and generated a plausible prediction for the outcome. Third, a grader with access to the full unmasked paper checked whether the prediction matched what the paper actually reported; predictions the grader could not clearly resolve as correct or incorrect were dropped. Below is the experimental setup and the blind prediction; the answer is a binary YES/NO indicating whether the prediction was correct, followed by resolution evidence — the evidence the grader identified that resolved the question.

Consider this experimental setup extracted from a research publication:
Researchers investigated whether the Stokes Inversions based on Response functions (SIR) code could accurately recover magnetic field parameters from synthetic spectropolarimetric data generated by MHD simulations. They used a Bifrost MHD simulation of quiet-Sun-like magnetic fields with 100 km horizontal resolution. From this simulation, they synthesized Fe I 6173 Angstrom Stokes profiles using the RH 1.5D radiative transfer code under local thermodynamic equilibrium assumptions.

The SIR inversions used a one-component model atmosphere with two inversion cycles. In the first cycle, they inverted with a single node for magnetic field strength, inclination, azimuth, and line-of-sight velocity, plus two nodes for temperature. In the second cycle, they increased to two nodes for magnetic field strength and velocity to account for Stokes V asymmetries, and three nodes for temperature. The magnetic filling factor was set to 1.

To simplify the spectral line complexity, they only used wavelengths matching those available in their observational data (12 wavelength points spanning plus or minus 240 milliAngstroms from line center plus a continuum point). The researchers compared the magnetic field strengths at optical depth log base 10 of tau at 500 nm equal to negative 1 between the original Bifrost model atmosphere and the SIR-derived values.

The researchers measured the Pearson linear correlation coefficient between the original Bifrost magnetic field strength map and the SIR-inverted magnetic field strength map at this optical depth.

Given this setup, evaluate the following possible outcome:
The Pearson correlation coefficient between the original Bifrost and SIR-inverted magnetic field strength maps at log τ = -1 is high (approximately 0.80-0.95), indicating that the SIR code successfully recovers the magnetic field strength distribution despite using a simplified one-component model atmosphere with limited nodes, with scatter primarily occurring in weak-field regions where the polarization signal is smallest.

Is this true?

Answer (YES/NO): YES